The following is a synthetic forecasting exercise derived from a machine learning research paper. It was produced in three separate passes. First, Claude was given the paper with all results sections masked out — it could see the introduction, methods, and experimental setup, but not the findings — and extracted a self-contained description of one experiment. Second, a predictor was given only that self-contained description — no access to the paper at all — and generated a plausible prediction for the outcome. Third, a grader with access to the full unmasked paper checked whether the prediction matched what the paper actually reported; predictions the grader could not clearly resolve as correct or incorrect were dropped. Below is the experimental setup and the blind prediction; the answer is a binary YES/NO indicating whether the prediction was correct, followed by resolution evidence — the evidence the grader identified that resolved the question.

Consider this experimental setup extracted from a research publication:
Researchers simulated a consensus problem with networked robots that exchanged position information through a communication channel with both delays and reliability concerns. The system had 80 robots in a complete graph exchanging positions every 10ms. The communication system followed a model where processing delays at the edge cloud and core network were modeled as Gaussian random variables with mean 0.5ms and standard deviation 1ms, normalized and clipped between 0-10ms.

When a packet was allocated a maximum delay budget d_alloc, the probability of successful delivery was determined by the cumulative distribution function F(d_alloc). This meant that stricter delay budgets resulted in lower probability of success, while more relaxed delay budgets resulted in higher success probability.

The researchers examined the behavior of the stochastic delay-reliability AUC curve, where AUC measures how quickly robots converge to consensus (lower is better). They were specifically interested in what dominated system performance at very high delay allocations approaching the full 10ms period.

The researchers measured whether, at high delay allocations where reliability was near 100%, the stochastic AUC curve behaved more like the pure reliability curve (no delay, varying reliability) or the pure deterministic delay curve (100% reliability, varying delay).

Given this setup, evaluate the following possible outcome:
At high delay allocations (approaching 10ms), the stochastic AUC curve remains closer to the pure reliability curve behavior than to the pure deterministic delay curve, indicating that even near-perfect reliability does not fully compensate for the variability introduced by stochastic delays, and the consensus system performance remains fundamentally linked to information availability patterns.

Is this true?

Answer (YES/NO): NO